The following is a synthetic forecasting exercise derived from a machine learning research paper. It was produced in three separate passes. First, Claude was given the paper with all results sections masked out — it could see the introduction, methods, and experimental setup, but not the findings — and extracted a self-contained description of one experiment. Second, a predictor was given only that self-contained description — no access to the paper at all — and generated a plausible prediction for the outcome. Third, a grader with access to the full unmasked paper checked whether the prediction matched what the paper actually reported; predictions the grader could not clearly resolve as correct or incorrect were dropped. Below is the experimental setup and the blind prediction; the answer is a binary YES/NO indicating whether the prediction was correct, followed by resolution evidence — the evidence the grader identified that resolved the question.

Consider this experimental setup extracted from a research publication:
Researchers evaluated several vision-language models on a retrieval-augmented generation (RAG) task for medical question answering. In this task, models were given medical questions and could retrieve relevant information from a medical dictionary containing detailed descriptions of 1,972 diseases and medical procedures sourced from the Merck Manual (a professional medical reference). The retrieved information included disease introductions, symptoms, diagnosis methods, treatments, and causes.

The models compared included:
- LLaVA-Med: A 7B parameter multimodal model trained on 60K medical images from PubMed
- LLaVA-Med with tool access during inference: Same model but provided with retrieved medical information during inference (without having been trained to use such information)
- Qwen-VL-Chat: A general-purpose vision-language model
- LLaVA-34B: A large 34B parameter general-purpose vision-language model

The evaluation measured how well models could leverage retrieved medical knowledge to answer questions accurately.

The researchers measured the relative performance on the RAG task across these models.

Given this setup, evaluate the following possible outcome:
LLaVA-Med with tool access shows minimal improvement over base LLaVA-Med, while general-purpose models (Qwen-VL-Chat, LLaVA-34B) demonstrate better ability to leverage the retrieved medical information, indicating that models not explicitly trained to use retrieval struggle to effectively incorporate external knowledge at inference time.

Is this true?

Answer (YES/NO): NO